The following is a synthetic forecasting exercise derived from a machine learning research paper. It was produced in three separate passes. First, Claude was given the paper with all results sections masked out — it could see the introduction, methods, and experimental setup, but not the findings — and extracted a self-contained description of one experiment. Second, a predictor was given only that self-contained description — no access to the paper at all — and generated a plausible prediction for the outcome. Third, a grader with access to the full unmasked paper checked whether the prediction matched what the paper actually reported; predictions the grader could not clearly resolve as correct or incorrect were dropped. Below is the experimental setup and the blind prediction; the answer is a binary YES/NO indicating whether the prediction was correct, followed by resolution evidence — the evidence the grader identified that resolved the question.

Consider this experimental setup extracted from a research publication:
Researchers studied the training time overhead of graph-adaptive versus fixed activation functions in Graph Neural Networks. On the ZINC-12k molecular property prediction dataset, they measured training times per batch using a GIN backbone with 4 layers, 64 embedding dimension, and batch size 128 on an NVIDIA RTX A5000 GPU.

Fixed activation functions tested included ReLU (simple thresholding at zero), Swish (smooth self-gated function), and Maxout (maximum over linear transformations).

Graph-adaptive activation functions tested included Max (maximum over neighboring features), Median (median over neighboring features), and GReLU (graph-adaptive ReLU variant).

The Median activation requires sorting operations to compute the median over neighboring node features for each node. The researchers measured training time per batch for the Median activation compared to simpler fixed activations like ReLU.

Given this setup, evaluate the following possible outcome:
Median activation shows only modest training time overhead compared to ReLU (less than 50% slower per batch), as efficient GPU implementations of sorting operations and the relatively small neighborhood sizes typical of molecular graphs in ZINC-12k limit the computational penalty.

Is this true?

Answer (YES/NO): NO